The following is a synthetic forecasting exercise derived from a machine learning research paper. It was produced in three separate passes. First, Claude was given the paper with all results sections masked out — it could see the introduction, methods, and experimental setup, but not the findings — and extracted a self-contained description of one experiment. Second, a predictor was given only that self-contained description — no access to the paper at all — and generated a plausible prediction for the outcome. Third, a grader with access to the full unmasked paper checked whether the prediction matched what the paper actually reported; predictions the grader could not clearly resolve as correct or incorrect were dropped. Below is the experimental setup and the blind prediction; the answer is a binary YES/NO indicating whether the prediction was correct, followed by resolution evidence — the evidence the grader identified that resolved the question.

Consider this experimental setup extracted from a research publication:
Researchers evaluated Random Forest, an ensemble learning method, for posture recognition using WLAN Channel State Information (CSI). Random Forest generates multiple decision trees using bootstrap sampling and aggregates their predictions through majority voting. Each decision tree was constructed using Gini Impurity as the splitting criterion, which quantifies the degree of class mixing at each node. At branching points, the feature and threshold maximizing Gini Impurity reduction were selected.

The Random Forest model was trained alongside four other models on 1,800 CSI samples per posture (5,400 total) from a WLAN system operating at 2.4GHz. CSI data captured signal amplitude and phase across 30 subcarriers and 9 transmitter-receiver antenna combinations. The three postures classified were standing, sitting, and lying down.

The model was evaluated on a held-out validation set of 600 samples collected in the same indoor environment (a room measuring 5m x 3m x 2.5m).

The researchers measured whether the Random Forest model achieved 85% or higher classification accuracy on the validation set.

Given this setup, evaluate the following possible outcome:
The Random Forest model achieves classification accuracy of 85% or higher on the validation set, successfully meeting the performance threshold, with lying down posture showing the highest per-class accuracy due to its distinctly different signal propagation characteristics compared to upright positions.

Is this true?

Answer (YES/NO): NO